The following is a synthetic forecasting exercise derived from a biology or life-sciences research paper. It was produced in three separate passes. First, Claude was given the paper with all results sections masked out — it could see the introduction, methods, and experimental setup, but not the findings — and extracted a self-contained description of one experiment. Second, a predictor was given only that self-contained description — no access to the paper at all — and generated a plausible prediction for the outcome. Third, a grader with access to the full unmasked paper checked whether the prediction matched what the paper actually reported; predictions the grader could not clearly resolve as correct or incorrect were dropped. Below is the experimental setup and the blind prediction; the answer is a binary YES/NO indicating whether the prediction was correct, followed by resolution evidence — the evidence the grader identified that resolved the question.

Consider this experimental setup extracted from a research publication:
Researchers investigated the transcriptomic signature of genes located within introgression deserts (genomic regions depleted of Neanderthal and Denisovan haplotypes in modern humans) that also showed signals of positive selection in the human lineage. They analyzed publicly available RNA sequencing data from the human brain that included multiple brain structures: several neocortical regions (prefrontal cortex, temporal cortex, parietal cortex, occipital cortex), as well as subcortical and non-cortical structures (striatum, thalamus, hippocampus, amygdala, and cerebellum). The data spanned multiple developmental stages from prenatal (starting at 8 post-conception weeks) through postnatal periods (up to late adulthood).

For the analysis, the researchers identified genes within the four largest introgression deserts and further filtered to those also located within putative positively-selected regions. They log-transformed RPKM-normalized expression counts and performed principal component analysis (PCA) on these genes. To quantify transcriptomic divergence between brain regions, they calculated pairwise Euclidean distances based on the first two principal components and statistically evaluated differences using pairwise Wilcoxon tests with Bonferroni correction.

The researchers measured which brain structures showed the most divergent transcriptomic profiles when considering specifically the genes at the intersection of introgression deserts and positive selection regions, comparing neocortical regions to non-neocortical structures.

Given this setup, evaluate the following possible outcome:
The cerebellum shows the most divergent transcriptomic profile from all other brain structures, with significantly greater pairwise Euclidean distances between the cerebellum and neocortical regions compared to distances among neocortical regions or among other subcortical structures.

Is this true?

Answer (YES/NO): NO